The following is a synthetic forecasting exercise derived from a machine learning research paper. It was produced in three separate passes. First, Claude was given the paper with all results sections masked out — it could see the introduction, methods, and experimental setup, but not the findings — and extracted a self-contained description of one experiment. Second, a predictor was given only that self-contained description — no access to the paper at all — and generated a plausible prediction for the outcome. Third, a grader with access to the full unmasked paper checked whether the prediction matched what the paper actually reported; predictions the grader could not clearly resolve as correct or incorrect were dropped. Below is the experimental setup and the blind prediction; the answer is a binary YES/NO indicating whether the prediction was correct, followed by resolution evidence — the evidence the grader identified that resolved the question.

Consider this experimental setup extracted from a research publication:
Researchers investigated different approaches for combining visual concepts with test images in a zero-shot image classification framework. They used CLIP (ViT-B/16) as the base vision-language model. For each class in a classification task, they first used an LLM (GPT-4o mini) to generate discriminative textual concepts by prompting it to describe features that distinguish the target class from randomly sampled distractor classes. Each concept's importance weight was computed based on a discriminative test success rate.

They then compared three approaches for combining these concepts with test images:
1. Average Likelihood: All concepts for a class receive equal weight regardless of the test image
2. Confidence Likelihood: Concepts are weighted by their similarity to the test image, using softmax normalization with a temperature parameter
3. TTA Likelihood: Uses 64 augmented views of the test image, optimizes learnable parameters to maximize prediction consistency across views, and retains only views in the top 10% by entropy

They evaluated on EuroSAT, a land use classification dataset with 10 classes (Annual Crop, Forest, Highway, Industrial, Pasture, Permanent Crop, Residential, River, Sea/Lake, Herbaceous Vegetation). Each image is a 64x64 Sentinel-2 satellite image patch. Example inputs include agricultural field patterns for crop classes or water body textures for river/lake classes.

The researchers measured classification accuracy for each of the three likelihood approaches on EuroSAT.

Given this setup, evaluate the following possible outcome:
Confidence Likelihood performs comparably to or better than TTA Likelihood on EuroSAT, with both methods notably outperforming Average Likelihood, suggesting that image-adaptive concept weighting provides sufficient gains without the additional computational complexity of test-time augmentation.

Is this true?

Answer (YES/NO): NO